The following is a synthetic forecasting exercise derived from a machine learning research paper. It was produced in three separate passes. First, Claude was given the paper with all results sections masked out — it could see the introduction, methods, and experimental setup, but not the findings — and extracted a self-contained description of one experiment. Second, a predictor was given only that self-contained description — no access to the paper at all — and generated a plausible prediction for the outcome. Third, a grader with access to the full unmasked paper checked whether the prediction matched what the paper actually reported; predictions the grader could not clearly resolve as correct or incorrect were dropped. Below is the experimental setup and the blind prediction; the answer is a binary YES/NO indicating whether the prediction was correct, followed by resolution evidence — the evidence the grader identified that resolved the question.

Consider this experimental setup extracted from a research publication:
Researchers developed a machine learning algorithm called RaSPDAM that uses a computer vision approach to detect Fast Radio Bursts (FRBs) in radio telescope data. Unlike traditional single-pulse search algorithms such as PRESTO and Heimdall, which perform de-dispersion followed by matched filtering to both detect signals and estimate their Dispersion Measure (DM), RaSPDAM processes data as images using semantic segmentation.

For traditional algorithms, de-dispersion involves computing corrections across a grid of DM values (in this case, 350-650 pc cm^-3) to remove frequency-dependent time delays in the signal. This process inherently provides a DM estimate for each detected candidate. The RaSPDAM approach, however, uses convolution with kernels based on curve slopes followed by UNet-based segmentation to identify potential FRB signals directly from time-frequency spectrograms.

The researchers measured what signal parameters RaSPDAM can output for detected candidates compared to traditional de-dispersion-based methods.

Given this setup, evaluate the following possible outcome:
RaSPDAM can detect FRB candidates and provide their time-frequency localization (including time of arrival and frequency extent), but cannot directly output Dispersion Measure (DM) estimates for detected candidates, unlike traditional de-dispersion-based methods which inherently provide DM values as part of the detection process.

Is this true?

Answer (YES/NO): NO